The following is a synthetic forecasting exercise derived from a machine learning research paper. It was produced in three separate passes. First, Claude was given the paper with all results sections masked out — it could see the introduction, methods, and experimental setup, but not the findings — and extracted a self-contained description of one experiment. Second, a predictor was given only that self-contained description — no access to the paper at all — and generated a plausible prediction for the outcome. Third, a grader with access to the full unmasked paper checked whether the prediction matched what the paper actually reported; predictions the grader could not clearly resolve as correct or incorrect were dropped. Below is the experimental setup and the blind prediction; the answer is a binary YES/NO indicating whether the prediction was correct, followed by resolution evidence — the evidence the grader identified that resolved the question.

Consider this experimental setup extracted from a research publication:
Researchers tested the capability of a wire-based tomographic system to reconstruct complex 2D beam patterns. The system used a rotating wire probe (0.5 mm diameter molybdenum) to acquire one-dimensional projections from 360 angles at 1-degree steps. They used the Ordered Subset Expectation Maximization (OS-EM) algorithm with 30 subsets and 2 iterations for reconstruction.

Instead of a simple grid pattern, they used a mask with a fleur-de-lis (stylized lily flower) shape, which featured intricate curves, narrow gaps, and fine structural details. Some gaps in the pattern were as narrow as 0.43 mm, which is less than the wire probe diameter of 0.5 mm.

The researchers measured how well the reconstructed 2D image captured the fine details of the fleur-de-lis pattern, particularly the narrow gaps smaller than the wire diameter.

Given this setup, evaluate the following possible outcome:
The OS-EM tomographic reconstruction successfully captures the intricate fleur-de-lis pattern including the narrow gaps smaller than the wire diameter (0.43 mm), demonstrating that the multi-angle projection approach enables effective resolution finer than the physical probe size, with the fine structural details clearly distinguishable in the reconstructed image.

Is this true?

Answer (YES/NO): YES